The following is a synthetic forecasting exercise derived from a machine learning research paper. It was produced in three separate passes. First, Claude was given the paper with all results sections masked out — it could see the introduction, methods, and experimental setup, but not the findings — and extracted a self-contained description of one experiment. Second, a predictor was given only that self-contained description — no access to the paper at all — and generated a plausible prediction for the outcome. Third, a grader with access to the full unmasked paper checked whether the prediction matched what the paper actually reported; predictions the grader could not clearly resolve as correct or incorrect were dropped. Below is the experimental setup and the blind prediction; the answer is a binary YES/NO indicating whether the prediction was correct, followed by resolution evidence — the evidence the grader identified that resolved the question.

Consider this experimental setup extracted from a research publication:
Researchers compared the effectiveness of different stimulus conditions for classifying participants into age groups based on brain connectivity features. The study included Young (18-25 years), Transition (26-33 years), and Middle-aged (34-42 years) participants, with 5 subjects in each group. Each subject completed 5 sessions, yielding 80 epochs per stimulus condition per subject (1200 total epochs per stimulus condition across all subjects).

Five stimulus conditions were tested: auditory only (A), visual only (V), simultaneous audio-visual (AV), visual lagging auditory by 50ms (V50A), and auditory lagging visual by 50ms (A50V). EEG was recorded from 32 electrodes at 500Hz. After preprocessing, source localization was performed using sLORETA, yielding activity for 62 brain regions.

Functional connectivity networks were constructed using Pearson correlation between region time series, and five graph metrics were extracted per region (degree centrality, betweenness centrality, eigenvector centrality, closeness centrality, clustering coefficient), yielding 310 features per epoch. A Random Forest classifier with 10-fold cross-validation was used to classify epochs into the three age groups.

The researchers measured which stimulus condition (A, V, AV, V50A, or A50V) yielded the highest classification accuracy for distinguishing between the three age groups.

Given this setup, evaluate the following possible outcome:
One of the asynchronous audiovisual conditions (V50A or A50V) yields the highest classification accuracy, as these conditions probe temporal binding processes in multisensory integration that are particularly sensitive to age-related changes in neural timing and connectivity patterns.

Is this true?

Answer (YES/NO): NO